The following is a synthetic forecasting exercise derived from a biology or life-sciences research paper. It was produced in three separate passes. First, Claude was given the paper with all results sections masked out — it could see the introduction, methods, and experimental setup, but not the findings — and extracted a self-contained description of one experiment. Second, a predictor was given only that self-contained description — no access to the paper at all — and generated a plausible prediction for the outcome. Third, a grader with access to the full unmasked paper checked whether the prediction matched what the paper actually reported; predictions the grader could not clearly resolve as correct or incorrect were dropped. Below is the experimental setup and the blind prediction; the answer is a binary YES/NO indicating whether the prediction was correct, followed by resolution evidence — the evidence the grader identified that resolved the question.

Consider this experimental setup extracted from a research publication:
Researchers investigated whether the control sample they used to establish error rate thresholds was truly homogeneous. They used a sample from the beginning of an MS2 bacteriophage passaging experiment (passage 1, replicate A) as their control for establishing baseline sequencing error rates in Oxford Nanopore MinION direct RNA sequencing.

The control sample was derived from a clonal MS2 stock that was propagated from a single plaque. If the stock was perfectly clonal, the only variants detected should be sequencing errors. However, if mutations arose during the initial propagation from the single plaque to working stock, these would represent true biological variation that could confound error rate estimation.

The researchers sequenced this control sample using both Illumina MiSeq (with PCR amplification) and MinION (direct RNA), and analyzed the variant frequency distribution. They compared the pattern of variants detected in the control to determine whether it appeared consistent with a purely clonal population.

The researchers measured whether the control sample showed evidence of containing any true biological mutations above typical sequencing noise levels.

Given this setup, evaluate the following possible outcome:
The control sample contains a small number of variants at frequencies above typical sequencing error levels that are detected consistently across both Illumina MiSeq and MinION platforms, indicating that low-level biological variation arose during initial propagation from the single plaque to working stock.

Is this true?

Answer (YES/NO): NO